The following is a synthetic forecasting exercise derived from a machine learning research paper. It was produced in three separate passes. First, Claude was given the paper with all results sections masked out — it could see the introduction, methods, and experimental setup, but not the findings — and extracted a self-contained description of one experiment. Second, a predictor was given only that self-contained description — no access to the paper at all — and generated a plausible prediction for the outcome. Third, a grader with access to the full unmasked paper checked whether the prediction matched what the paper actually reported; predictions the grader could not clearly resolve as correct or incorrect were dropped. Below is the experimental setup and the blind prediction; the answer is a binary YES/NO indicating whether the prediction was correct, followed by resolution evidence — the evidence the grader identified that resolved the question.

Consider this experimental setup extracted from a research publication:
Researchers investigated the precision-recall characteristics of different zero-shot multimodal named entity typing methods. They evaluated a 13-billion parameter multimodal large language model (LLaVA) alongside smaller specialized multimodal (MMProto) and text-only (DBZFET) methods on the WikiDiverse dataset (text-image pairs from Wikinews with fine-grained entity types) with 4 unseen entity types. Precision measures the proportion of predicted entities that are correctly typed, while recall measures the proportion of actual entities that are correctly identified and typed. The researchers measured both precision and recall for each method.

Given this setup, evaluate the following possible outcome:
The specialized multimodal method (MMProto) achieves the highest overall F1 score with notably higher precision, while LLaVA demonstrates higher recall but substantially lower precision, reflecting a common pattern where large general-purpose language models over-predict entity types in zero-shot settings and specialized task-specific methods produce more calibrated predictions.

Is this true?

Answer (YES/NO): NO